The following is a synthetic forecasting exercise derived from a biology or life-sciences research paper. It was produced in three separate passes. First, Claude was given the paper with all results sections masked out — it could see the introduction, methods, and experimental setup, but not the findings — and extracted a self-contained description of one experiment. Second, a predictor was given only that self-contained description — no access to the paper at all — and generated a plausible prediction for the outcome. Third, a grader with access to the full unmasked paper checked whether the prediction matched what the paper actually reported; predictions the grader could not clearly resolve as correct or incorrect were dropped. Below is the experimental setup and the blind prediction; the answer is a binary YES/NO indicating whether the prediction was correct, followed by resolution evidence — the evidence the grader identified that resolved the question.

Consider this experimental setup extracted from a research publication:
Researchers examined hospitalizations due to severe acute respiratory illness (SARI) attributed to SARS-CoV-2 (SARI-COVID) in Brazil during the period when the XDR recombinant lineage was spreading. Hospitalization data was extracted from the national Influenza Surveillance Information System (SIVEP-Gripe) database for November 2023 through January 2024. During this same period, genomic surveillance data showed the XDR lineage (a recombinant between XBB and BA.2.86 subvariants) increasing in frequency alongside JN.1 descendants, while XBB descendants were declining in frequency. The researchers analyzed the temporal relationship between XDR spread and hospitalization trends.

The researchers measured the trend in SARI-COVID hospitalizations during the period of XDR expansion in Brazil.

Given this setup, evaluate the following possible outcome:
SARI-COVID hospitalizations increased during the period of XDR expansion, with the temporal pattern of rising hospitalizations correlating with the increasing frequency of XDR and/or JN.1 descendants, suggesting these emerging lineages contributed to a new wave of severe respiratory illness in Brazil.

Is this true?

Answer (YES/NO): YES